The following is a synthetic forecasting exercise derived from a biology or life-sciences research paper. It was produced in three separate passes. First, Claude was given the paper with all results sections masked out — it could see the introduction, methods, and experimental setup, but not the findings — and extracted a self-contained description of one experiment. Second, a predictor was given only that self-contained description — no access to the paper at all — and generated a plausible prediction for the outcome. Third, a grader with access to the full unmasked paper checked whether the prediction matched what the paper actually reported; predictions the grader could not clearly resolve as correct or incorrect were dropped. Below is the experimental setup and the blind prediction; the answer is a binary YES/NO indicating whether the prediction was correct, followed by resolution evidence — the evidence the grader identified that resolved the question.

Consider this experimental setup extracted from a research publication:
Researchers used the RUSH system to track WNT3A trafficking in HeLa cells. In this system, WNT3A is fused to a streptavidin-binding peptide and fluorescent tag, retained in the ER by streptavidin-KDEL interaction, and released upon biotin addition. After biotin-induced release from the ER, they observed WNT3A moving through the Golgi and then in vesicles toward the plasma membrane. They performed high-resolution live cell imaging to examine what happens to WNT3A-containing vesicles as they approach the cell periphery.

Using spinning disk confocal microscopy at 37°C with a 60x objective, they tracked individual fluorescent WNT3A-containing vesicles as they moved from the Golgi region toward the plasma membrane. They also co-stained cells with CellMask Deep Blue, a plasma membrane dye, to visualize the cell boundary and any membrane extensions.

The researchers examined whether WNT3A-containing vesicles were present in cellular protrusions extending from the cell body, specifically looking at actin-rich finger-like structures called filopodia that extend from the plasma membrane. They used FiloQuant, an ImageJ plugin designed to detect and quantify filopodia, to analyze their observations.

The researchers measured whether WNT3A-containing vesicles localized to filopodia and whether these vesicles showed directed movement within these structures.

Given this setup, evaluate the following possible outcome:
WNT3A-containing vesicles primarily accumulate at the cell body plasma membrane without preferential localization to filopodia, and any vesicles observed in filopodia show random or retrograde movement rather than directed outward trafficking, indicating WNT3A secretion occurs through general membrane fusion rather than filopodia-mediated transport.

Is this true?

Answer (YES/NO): NO